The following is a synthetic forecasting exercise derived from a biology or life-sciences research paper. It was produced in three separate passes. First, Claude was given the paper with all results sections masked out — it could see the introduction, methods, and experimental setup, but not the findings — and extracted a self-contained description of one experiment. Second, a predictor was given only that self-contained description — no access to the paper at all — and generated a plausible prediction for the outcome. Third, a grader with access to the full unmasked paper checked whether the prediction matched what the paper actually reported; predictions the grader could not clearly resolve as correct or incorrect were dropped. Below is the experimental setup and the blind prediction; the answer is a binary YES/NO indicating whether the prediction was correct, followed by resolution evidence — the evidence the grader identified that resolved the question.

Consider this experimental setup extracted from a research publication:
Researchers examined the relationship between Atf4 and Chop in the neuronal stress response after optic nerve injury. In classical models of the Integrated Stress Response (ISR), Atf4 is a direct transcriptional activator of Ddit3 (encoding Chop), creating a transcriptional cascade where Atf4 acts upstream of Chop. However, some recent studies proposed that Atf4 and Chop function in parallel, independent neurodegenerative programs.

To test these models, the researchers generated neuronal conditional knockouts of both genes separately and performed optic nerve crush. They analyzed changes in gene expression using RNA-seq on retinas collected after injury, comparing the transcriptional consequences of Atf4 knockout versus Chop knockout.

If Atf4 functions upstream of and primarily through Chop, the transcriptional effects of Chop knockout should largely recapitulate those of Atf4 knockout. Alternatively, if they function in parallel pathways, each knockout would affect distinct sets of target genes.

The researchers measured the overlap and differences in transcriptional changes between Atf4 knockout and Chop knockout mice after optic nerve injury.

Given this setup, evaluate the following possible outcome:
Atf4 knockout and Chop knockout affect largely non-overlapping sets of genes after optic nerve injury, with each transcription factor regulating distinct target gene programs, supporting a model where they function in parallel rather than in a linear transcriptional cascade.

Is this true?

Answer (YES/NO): NO